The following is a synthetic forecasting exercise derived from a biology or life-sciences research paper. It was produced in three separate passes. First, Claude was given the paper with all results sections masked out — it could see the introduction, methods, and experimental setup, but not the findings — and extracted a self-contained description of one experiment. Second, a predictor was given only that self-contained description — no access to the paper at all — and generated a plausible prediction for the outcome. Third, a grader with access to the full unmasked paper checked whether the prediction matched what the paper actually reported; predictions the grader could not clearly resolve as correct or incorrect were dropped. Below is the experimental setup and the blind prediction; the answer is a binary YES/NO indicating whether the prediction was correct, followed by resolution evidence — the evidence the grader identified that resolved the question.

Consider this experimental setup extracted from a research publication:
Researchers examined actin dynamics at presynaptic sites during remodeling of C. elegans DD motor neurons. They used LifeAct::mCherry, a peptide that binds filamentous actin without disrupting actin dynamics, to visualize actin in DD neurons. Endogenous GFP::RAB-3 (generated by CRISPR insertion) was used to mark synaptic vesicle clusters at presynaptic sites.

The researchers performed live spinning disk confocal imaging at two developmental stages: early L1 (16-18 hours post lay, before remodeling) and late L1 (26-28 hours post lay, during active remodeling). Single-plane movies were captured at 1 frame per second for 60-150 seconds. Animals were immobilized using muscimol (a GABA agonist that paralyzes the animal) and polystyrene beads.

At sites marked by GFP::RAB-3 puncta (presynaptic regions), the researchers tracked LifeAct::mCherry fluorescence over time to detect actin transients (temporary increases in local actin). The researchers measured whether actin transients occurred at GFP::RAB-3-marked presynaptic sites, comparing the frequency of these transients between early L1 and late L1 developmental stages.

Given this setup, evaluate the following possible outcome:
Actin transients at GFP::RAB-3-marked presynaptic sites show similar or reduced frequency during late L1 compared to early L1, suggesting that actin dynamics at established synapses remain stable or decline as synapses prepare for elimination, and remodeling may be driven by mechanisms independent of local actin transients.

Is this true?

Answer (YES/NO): NO